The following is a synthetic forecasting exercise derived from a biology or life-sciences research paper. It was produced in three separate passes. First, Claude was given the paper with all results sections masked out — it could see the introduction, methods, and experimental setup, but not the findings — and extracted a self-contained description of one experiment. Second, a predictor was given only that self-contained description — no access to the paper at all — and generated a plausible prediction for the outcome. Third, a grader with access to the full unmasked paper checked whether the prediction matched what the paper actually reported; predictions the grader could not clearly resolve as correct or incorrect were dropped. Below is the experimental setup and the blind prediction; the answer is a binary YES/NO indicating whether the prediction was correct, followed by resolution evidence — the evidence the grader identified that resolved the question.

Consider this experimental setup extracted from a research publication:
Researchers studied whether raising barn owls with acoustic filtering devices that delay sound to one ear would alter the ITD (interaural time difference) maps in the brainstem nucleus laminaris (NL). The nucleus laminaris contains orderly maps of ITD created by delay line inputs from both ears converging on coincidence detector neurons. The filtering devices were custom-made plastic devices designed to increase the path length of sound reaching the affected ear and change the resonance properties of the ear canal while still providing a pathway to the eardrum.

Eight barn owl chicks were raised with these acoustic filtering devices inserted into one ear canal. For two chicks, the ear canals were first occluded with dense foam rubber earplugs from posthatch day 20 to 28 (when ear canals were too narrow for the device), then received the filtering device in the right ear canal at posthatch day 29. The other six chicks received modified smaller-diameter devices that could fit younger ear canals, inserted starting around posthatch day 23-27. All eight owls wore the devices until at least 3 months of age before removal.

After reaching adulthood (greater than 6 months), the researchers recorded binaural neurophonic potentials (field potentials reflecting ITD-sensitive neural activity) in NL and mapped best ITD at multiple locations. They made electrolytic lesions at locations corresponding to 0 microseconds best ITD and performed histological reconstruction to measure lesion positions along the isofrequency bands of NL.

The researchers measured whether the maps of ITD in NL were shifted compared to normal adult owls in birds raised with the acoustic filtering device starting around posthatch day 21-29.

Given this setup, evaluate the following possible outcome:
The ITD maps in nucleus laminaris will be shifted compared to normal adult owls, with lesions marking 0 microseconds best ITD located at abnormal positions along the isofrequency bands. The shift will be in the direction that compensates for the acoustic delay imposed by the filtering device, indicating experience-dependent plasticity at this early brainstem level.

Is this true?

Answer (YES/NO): NO